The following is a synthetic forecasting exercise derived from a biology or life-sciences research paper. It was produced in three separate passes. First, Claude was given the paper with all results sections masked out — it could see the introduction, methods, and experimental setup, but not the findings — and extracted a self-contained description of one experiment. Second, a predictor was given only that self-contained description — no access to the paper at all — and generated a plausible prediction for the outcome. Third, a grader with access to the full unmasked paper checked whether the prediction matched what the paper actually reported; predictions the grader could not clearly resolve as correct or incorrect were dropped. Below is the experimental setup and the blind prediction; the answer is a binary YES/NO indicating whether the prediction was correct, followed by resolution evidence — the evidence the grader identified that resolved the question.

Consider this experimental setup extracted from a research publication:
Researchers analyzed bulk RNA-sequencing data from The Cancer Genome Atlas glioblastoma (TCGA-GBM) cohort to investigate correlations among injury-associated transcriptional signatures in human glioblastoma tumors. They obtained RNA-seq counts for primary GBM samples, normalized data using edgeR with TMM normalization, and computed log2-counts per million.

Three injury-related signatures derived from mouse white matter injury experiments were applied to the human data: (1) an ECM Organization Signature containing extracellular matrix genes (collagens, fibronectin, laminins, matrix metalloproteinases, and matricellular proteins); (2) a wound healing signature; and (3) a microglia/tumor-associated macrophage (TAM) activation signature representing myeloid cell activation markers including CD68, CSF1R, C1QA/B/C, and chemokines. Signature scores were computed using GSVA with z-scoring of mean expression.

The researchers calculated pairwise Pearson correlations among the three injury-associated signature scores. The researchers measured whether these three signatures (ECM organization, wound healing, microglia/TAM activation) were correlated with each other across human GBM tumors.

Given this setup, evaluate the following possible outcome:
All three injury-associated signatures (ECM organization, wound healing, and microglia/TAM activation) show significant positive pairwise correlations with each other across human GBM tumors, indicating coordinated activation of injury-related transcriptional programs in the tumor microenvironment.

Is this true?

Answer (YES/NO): YES